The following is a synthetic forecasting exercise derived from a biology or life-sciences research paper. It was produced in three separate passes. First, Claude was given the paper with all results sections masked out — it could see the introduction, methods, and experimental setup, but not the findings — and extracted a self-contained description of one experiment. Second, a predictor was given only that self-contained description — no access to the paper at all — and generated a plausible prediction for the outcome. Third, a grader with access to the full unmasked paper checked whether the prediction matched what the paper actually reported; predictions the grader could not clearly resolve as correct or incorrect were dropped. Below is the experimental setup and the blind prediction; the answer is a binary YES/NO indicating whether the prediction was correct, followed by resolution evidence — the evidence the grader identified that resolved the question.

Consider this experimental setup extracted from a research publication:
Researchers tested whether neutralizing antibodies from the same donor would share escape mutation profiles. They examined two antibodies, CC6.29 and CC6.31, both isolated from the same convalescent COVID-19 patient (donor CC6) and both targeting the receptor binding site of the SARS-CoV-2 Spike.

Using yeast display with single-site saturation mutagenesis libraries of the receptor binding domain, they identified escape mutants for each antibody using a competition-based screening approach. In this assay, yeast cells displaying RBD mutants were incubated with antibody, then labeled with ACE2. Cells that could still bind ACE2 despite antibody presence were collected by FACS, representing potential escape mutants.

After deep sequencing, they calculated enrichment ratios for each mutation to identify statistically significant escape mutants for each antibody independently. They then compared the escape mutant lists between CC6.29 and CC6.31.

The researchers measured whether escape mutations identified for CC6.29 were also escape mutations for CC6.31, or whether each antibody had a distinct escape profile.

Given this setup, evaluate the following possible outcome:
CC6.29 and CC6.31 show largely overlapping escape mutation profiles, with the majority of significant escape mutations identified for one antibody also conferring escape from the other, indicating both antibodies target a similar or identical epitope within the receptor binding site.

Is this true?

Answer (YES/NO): NO